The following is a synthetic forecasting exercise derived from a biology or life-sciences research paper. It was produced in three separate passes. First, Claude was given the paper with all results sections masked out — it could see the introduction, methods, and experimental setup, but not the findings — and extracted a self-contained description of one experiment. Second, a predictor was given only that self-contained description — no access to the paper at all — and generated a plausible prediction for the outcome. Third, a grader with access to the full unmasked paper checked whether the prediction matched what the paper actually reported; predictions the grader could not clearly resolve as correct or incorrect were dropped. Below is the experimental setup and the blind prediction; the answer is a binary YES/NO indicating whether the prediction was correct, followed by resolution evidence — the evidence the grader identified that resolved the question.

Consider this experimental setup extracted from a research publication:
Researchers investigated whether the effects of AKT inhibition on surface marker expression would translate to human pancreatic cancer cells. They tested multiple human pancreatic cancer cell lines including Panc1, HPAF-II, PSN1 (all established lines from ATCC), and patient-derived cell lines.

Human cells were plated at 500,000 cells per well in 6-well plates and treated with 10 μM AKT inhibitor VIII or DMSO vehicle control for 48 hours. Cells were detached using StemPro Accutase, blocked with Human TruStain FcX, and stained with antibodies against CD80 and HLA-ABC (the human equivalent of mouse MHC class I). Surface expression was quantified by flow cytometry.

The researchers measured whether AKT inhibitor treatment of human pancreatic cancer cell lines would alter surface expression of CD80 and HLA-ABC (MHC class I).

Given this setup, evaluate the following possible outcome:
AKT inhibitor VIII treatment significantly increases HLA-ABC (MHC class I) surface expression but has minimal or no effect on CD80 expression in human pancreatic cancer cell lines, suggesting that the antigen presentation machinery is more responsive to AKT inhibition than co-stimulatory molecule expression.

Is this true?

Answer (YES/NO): NO